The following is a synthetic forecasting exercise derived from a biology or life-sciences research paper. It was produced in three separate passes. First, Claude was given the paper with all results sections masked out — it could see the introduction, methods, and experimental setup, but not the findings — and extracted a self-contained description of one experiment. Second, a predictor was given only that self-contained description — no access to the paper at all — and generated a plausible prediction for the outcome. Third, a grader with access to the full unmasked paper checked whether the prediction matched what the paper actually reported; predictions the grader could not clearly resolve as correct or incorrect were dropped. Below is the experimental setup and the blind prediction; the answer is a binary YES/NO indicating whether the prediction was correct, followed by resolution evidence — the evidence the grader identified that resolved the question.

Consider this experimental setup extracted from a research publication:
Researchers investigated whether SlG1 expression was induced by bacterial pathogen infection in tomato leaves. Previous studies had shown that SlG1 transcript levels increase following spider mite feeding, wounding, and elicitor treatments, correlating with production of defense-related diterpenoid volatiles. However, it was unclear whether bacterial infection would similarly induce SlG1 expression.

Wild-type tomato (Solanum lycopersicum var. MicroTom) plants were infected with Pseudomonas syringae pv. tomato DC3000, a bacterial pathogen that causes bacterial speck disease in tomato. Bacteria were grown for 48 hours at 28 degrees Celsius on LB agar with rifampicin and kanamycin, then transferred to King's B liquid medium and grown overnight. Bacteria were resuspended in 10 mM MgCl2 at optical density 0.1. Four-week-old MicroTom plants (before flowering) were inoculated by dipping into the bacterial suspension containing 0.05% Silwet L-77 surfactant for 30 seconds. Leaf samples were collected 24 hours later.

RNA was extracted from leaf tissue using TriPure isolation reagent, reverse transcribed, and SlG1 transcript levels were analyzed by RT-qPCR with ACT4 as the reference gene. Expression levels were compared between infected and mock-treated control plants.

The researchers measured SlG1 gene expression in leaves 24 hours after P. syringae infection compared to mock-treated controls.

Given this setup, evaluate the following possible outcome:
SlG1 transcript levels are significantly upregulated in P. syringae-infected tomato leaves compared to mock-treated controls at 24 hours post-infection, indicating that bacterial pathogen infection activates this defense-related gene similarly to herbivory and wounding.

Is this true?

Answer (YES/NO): YES